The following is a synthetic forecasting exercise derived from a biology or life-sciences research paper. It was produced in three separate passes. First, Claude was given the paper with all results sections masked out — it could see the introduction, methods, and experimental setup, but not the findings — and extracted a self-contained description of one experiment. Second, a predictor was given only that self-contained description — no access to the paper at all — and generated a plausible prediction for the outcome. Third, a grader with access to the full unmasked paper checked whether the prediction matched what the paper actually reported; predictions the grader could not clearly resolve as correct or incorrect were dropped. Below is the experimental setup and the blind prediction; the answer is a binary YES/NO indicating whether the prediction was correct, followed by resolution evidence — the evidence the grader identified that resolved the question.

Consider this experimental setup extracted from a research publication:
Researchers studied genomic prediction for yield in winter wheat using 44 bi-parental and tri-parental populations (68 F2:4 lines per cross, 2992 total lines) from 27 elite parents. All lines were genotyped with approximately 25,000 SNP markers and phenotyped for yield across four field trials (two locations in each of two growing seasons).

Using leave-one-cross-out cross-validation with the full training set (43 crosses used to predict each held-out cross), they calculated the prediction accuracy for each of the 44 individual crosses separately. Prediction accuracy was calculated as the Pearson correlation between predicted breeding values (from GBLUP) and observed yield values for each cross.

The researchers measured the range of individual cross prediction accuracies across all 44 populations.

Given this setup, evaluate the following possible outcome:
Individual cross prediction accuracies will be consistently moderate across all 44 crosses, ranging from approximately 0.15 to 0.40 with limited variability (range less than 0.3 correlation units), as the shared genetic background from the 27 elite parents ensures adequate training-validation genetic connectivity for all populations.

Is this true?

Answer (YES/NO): NO